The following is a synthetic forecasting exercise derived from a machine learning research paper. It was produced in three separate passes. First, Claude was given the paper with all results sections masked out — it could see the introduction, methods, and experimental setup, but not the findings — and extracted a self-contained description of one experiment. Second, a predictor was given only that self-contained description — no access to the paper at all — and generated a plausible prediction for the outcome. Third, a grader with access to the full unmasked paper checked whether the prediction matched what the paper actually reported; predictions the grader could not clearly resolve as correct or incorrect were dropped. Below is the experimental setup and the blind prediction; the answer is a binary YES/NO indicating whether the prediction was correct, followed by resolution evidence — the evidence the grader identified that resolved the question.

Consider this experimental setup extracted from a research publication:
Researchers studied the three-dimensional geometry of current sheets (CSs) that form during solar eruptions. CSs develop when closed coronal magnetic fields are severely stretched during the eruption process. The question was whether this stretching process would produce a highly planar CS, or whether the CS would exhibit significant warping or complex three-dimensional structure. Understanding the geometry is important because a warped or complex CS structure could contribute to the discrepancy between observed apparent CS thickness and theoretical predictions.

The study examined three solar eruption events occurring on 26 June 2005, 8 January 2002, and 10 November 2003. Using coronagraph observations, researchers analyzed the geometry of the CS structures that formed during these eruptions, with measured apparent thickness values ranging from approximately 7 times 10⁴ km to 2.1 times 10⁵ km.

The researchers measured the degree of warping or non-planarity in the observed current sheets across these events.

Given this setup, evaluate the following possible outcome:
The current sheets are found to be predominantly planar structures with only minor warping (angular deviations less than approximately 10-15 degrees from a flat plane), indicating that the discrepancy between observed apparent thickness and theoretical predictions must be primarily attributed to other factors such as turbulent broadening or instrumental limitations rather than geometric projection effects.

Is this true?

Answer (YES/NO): YES